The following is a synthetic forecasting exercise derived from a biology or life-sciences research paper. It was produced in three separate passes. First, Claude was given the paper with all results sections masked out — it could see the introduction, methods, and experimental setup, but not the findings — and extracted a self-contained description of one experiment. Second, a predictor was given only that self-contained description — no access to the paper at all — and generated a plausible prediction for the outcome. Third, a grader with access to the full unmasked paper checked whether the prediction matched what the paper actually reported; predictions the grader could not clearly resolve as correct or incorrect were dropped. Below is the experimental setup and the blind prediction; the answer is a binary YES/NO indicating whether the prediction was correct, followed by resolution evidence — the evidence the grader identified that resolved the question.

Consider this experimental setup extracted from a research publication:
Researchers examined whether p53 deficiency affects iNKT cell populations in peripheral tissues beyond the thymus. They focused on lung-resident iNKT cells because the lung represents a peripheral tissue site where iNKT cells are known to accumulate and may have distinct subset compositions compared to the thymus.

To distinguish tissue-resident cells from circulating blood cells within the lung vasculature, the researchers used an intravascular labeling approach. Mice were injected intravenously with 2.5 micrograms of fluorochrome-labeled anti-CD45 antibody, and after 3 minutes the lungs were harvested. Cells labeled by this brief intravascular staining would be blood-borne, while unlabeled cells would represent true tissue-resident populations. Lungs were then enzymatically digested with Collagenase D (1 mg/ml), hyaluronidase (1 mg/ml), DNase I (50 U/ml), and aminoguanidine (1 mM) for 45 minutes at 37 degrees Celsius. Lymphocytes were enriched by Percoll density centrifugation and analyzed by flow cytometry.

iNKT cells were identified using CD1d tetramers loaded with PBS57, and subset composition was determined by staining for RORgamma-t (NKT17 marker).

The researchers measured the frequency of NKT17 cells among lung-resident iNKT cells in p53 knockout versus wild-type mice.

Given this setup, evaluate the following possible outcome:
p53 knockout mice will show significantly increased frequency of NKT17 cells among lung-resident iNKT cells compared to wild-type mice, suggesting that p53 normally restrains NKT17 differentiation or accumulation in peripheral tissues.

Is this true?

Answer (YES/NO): NO